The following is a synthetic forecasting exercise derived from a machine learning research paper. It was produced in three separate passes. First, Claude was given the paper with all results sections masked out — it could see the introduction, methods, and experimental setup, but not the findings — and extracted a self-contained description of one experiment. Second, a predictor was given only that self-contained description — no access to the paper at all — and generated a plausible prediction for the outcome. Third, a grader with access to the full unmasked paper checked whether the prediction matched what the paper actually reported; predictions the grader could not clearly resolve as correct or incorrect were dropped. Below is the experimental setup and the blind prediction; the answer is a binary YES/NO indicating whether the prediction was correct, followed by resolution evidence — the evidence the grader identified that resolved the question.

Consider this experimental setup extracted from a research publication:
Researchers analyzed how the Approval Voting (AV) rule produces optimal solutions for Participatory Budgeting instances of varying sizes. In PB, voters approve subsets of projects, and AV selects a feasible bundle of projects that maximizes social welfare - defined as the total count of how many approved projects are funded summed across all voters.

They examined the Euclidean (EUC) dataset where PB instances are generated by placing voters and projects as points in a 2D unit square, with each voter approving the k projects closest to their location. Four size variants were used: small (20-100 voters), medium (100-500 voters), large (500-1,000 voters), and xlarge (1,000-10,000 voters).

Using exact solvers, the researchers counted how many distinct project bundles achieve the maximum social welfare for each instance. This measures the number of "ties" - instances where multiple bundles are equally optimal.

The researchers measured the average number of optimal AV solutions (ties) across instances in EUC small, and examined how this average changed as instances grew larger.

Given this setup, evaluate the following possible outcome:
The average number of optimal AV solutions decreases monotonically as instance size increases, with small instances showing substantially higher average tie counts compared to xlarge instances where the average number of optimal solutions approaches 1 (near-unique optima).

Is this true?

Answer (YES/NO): NO